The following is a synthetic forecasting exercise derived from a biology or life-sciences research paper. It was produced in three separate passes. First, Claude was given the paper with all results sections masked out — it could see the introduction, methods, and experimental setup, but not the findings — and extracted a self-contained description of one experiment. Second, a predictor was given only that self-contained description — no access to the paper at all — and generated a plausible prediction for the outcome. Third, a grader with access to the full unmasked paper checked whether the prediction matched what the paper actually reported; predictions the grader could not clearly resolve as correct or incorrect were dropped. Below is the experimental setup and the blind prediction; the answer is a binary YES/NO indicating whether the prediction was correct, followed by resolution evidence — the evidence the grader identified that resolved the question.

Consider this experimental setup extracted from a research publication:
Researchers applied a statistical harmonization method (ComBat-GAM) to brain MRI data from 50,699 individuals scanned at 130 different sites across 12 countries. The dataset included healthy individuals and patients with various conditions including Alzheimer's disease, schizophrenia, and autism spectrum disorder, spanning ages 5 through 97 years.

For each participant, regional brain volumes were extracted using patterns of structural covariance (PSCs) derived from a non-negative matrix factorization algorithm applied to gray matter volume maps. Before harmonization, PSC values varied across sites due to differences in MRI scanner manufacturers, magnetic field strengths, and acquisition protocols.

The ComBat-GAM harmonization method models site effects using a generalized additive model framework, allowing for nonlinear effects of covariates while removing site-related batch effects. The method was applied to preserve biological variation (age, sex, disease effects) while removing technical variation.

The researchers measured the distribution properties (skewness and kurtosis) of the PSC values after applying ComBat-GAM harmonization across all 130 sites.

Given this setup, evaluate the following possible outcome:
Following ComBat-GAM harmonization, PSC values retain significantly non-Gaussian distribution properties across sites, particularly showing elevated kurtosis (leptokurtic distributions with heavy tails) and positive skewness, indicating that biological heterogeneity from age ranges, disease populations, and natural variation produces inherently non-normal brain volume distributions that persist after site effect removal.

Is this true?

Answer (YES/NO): NO